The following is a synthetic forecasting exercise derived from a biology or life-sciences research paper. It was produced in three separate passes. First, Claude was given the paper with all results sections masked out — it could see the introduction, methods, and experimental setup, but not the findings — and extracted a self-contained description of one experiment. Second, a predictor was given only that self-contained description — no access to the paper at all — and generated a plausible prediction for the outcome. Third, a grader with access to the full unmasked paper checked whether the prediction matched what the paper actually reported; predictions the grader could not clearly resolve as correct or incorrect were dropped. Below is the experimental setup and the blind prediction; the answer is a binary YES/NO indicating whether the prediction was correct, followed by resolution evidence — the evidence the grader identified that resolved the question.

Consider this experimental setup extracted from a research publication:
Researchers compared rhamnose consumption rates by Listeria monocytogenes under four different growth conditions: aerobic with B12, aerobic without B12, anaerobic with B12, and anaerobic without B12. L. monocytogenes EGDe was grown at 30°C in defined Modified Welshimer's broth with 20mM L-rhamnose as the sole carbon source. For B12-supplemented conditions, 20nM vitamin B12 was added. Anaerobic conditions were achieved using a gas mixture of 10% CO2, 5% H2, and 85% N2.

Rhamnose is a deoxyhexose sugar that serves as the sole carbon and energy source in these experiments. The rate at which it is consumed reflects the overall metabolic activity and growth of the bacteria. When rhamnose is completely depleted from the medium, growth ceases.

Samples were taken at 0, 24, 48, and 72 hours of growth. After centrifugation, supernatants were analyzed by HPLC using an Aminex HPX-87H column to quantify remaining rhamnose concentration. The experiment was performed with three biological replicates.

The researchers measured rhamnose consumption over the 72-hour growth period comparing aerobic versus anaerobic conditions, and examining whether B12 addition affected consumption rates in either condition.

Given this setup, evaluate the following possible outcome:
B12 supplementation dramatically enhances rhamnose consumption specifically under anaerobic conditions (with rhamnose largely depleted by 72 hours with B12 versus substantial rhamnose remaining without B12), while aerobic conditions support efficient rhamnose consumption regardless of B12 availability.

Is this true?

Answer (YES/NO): NO